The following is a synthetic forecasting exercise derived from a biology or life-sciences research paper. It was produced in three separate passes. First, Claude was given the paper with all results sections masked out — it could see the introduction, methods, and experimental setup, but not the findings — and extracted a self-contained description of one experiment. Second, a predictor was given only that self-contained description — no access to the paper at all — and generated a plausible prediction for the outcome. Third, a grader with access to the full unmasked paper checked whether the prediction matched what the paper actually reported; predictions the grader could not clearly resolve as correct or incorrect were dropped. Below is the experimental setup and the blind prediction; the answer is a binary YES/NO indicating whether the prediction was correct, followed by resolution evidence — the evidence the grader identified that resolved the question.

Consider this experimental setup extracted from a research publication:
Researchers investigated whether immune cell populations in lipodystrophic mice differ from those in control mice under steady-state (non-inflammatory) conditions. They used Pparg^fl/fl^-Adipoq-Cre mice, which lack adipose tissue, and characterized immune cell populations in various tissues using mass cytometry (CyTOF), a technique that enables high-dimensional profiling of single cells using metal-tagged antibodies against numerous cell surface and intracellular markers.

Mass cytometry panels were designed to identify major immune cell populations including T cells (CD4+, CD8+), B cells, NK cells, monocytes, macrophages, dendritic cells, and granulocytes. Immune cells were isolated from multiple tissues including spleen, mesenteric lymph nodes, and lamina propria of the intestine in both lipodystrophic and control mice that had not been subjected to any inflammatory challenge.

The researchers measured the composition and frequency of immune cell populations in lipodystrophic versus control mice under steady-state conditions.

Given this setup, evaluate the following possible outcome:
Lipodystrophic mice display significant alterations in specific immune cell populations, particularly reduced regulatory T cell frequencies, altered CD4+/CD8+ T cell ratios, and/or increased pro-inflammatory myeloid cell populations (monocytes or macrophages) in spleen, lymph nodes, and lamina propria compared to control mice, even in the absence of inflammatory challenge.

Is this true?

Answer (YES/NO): NO